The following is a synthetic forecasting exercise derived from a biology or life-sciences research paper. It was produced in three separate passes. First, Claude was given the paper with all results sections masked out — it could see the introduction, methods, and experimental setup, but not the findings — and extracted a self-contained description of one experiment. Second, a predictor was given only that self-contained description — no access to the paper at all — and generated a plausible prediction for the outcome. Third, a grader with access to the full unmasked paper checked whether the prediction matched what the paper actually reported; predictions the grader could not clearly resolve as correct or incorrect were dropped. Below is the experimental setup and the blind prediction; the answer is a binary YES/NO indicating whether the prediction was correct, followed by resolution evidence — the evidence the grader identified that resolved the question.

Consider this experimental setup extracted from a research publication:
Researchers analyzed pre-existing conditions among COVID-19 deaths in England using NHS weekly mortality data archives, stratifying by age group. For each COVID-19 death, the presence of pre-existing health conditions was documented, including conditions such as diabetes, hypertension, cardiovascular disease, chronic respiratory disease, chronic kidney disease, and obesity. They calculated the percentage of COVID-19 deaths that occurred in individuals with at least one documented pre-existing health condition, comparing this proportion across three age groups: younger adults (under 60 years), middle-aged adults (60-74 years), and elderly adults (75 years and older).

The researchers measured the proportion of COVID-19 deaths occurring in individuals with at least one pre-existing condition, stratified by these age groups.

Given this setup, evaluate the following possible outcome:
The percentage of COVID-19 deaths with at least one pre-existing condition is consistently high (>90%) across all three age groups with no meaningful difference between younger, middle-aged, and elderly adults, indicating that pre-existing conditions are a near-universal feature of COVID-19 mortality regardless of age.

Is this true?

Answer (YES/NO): NO